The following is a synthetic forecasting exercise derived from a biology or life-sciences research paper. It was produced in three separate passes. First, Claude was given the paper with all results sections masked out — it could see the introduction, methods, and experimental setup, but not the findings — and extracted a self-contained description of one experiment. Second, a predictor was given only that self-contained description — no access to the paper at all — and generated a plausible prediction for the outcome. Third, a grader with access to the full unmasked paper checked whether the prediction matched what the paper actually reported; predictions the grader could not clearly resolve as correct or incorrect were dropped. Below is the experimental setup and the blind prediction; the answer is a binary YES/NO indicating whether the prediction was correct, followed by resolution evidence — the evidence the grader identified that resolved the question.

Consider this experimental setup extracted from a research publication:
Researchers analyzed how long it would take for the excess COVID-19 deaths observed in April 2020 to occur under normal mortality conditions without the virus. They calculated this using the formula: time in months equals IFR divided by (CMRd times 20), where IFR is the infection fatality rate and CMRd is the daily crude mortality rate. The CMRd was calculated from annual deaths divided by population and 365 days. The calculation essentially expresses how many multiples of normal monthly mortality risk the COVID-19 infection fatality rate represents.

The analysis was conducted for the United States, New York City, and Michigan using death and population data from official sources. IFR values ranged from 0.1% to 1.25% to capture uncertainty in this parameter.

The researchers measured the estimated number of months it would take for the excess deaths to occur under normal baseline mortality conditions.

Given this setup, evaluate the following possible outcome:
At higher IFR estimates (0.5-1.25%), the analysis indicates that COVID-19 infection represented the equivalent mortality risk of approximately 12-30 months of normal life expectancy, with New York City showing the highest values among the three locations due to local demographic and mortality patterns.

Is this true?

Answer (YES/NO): NO